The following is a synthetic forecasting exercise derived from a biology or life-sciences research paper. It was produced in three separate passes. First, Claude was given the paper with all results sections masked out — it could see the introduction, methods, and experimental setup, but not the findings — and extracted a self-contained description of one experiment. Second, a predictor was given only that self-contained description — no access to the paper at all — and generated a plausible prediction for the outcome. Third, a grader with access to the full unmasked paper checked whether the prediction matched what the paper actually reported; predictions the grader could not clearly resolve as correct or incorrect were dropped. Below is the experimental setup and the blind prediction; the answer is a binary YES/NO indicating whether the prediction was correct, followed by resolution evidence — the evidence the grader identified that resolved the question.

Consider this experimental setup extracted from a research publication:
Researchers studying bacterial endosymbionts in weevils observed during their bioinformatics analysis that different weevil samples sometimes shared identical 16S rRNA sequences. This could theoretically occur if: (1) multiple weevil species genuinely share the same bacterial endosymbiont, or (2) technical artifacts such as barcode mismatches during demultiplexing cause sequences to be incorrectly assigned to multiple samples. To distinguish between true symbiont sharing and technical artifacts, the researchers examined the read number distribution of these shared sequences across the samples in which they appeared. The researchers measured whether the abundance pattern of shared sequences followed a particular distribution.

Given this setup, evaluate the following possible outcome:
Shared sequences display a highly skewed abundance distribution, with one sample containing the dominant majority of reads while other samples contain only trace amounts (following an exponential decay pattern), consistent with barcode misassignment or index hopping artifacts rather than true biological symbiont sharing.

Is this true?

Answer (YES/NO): YES